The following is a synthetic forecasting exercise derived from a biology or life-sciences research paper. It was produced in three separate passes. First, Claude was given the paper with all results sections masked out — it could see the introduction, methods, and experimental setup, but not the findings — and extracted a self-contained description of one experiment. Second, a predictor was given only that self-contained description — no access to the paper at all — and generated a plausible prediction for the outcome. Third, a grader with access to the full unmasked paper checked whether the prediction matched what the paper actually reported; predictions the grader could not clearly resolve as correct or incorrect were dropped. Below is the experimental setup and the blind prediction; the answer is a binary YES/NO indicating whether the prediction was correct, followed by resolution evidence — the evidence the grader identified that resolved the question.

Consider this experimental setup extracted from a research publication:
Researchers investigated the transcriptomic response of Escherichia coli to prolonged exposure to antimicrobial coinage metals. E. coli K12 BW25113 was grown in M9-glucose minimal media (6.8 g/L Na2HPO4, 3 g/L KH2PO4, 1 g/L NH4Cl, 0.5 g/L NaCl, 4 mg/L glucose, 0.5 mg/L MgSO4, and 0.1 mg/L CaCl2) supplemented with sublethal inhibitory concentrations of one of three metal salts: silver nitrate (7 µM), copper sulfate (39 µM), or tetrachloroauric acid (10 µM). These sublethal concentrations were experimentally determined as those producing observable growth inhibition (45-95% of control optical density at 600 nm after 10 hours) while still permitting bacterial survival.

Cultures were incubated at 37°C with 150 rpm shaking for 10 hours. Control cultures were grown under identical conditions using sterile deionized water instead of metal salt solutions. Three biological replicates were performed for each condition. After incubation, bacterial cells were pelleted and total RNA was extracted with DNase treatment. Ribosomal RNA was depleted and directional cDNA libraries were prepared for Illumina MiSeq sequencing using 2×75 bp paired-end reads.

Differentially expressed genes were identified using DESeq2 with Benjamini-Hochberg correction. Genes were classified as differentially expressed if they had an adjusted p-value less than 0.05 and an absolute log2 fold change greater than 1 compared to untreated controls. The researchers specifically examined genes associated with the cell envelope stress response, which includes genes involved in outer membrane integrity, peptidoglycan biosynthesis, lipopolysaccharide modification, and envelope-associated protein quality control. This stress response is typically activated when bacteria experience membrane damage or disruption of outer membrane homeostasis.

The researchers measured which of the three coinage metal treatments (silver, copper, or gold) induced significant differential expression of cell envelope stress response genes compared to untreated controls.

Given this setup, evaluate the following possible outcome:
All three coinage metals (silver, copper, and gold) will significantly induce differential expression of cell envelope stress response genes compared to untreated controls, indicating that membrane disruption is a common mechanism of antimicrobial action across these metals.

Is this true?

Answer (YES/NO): NO